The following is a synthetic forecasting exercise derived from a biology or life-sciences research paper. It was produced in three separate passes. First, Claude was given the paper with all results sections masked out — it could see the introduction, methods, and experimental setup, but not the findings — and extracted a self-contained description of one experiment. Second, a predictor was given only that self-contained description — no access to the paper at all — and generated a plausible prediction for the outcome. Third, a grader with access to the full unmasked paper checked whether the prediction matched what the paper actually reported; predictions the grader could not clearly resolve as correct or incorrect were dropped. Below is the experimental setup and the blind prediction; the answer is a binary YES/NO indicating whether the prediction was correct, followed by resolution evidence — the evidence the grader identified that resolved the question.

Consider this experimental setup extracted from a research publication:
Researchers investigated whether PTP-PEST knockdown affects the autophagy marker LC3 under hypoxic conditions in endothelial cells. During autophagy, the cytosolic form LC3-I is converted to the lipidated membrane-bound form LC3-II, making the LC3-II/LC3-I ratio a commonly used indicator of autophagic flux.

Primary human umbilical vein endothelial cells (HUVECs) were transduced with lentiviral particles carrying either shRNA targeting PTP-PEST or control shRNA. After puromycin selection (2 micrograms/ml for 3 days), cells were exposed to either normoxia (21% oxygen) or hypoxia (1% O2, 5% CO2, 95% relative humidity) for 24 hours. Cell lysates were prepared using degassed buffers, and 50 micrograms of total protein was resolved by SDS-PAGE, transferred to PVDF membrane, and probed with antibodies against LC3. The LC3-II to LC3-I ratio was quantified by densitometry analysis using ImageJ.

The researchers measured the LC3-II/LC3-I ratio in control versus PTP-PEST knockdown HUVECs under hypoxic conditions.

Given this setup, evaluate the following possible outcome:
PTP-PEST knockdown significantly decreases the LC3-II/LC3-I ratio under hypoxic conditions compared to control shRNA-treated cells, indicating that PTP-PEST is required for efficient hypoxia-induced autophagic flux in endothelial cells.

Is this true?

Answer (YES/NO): YES